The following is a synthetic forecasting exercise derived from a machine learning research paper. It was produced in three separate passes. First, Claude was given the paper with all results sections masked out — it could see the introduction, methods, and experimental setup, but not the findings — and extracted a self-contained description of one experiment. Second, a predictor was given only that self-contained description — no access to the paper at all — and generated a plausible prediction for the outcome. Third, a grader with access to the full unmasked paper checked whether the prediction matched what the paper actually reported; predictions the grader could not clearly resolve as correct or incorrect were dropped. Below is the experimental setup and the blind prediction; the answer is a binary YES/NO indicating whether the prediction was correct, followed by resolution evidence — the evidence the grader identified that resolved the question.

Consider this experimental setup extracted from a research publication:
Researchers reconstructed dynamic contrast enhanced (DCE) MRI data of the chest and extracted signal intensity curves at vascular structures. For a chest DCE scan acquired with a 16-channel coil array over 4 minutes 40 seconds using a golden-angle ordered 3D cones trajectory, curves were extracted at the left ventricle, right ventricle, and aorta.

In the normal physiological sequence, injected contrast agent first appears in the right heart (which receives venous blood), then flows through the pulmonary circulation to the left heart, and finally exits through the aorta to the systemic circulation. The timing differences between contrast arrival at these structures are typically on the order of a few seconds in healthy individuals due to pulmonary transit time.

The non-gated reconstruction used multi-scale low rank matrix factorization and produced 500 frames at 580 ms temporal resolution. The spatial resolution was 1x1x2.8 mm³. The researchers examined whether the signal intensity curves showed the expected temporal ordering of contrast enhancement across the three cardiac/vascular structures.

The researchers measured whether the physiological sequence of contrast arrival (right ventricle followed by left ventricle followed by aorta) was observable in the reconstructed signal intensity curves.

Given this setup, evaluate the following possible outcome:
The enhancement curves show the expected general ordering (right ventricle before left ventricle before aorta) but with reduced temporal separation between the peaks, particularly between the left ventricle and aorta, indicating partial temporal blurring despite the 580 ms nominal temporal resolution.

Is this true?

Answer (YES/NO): NO